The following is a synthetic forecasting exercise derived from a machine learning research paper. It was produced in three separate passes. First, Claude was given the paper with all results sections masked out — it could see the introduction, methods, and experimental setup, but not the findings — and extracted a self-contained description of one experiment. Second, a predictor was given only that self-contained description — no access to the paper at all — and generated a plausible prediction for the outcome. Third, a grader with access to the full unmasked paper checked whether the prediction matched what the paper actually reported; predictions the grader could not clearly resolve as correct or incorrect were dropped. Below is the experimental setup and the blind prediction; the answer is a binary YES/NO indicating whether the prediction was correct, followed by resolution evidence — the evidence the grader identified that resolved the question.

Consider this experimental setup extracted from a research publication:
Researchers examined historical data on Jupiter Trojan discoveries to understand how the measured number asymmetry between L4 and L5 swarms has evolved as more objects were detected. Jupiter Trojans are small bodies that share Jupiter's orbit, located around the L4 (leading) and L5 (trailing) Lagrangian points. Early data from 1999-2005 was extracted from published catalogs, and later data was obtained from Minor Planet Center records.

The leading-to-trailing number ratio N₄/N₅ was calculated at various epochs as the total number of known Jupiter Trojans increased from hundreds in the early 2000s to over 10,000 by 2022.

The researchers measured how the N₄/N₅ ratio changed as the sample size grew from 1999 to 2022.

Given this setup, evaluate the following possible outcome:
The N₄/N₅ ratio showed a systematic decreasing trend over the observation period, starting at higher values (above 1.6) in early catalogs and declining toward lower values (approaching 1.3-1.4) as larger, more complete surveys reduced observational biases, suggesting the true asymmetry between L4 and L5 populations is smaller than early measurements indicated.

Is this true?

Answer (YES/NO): NO